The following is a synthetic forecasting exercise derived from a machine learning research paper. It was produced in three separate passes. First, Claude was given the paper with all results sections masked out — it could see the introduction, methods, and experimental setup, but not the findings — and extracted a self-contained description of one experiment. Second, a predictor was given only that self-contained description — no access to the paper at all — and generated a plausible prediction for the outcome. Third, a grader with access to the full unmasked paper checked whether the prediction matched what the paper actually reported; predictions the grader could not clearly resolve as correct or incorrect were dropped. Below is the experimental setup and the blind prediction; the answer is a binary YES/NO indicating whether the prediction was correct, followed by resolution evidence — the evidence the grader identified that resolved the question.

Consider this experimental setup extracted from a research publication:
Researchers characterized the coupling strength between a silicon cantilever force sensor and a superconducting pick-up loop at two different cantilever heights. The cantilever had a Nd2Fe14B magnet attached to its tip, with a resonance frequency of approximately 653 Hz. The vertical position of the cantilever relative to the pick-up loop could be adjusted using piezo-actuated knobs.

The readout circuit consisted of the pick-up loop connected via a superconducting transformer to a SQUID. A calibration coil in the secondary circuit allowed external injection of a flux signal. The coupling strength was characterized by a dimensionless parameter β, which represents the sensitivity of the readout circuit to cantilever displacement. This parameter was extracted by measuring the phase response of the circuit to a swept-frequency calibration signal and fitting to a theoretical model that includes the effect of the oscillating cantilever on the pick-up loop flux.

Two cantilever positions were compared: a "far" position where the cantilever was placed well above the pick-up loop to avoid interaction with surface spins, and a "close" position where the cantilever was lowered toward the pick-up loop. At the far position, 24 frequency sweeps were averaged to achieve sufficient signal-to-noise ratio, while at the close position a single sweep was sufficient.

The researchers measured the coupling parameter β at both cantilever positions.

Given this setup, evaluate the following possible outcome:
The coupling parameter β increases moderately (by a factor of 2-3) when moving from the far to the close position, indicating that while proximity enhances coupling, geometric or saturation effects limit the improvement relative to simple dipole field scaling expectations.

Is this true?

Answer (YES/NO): NO